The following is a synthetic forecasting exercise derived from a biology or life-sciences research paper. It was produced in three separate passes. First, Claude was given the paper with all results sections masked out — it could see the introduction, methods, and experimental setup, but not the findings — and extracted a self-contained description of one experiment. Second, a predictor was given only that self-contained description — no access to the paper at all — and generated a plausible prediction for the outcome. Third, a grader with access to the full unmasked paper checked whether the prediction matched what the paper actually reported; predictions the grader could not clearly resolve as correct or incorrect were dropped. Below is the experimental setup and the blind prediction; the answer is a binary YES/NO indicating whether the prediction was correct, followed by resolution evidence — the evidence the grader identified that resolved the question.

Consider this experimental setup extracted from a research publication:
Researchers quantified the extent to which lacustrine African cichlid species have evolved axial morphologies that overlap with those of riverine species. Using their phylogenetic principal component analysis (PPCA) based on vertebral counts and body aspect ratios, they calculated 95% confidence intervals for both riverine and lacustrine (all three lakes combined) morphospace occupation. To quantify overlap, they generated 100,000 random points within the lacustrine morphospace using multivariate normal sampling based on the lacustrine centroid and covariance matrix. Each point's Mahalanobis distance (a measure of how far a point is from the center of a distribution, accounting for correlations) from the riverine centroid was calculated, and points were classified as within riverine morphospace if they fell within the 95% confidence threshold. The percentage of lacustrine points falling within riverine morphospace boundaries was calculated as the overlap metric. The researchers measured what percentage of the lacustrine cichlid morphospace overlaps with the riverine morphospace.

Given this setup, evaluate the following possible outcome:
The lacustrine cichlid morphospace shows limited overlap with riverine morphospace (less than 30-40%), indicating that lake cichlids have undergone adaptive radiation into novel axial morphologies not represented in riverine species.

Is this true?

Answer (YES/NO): NO